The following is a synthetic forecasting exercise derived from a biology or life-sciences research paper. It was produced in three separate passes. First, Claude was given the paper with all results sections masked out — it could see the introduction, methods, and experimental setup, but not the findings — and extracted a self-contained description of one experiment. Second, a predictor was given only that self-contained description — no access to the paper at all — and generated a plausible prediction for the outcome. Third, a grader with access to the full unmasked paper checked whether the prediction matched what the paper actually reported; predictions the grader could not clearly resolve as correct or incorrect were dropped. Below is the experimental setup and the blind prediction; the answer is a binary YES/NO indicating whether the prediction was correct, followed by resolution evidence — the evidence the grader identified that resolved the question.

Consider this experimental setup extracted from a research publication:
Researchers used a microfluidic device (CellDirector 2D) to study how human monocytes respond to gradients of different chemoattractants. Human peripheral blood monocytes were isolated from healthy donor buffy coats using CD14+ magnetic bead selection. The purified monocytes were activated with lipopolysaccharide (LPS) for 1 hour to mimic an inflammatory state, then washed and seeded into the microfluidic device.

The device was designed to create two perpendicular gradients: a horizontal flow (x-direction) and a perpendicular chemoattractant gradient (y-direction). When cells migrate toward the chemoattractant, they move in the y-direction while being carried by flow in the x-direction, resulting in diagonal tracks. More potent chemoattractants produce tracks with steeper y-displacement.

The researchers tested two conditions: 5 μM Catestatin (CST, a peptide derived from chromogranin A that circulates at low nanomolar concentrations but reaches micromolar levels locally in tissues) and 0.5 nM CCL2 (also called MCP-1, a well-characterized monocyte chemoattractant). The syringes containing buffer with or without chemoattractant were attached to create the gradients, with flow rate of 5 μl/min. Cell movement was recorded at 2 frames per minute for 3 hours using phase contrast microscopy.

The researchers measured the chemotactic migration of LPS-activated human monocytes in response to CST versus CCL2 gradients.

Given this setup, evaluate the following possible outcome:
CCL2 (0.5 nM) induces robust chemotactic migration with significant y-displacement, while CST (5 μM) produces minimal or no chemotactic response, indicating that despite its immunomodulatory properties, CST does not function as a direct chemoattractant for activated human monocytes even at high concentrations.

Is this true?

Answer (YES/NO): NO